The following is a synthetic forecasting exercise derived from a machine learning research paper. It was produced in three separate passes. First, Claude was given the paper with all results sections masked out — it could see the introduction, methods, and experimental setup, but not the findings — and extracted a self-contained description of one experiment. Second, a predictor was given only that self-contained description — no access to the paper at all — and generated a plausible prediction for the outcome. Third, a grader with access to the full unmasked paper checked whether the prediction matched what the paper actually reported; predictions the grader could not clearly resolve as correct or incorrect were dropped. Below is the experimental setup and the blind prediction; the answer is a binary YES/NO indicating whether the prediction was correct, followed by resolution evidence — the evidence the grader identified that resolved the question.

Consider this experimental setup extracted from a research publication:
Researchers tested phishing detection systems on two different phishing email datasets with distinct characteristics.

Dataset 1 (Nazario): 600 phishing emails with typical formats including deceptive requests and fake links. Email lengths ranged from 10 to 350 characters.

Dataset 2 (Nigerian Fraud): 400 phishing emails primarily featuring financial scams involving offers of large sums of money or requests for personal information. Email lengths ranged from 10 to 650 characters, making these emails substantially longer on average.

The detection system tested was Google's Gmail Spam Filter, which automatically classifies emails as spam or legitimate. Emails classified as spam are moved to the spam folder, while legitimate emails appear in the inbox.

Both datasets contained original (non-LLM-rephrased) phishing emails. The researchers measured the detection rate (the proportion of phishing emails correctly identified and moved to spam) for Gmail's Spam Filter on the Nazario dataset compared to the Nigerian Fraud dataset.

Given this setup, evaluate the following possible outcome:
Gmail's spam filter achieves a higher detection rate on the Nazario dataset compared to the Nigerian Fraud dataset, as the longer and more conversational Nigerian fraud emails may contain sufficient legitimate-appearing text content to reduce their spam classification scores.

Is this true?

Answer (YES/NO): NO